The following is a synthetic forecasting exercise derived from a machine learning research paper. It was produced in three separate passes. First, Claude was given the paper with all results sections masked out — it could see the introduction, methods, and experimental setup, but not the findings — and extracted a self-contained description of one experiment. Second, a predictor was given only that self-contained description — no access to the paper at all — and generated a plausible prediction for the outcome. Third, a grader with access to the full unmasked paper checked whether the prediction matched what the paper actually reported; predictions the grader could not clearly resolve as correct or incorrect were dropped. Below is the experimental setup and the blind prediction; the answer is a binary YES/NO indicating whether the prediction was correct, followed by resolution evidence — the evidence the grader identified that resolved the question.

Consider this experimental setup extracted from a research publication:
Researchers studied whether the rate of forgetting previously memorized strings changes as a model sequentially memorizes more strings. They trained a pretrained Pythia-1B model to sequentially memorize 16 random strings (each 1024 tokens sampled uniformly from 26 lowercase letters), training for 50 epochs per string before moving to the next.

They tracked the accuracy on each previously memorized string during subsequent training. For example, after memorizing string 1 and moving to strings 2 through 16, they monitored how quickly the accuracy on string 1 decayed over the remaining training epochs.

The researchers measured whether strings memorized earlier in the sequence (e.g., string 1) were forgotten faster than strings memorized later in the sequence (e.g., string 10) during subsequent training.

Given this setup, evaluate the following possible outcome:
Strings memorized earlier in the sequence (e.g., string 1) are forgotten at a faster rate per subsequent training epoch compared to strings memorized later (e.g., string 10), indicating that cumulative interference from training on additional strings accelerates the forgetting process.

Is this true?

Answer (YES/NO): YES